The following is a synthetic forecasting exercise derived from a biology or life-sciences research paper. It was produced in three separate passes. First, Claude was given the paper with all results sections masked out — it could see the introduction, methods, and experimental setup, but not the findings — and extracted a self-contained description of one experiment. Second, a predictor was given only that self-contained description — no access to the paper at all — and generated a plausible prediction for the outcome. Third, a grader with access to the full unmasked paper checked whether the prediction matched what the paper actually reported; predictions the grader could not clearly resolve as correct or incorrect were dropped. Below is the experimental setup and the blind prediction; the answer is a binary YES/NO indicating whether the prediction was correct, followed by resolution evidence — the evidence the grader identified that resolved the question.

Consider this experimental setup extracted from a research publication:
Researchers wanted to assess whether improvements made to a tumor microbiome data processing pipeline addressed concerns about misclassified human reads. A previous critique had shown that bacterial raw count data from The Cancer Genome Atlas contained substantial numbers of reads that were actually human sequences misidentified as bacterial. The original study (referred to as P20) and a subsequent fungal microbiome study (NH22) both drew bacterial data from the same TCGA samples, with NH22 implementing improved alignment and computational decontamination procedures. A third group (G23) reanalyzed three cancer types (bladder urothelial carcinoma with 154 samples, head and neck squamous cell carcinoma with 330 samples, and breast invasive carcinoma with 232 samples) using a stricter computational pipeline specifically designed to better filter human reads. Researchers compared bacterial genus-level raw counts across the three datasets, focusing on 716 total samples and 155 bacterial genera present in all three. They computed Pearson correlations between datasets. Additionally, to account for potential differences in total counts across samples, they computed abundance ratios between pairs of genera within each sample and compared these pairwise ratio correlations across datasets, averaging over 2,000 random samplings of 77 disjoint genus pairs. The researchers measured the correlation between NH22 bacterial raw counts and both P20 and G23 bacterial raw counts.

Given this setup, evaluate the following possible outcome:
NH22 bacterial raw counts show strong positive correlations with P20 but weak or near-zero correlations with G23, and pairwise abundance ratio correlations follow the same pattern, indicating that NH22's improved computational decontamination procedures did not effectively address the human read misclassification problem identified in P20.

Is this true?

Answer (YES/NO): NO